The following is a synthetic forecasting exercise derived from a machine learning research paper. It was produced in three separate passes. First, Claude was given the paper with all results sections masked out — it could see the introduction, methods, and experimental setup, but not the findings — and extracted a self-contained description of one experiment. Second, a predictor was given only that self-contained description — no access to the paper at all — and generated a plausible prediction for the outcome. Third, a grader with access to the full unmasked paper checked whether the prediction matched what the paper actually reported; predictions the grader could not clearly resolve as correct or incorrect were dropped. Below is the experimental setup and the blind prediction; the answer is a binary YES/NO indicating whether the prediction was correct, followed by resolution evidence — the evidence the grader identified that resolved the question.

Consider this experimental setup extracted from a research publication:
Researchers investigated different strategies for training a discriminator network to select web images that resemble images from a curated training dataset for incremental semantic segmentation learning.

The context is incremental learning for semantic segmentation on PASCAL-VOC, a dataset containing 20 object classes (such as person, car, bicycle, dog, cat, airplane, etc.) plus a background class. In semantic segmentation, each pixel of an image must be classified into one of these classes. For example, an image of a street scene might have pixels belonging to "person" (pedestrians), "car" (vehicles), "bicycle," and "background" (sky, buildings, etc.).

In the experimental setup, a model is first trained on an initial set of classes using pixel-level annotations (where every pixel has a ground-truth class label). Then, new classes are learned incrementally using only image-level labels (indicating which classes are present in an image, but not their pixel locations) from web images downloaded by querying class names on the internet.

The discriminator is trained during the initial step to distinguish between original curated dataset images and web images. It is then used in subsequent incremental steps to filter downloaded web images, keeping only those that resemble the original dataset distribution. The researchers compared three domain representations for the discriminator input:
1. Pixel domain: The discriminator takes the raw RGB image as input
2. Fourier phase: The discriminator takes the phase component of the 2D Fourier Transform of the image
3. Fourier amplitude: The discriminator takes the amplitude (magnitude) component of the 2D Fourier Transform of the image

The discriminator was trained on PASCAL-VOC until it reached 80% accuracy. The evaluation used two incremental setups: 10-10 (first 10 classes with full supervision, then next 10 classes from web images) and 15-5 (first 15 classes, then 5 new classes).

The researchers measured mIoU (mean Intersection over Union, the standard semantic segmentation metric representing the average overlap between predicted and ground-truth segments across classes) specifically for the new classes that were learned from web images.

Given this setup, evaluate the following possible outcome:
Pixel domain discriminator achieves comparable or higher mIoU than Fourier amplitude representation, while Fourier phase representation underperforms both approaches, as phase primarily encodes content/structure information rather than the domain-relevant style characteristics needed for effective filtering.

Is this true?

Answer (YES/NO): NO